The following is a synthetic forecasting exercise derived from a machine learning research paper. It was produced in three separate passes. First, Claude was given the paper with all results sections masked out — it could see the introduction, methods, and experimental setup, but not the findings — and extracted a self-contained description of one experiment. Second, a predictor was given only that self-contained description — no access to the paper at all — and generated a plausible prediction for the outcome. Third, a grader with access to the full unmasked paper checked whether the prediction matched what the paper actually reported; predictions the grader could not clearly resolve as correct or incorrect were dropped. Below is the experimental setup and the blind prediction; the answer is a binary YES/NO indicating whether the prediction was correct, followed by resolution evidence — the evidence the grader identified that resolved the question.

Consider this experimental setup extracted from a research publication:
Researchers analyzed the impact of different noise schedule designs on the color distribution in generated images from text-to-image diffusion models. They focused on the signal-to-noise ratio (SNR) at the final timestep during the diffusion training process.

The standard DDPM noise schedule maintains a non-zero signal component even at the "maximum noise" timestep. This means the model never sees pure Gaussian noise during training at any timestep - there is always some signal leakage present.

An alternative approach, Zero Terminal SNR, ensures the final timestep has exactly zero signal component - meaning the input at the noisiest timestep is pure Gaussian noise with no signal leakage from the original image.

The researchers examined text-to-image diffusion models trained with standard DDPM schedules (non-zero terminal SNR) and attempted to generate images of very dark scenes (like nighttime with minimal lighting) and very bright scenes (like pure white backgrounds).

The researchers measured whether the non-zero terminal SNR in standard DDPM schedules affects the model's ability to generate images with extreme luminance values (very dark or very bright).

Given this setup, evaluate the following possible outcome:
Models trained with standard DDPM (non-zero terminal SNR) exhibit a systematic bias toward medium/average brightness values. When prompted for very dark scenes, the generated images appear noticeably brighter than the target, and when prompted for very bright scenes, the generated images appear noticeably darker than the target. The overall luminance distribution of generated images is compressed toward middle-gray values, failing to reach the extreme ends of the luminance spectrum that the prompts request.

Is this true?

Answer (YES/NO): YES